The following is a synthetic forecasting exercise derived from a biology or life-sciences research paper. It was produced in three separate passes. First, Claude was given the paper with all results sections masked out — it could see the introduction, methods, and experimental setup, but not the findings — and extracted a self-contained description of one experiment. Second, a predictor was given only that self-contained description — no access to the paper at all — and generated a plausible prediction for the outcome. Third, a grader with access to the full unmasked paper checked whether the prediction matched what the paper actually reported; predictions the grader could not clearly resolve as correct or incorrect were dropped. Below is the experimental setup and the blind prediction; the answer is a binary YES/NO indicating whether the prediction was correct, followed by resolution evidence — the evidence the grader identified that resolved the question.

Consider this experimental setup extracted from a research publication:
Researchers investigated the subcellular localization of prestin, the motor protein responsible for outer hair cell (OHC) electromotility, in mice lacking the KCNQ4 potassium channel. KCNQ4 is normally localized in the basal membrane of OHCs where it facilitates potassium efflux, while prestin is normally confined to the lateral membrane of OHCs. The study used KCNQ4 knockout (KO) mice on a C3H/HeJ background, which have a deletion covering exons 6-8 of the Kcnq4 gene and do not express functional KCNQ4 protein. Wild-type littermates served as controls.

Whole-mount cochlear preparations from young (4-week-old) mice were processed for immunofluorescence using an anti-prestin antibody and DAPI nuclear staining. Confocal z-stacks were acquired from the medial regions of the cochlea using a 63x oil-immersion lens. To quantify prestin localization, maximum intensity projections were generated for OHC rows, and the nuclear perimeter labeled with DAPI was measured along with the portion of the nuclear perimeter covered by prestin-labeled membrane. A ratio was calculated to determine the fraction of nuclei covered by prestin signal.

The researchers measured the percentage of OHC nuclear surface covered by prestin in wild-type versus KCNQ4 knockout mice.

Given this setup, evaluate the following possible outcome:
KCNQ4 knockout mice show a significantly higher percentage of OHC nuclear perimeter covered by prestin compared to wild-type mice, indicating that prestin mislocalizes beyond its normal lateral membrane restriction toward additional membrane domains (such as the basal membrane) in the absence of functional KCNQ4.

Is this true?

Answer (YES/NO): YES